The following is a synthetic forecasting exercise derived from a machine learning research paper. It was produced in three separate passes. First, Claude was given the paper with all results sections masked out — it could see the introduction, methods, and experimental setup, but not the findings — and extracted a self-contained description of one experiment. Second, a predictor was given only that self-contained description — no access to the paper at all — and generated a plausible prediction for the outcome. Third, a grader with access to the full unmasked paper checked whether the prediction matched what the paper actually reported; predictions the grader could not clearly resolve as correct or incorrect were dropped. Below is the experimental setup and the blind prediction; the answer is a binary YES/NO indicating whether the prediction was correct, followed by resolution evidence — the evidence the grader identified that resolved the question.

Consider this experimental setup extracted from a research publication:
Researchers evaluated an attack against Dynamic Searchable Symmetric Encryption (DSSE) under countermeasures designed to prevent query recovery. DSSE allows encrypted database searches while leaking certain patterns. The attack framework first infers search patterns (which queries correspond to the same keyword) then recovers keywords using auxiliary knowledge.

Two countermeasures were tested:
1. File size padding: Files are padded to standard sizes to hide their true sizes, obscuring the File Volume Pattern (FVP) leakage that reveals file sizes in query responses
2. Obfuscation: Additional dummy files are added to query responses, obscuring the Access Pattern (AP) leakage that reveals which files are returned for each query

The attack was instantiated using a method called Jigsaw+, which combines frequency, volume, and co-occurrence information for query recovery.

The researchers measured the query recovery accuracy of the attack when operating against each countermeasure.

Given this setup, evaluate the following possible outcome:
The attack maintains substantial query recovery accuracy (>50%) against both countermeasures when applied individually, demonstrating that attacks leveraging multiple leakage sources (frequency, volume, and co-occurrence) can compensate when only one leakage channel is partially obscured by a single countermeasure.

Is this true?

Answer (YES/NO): NO